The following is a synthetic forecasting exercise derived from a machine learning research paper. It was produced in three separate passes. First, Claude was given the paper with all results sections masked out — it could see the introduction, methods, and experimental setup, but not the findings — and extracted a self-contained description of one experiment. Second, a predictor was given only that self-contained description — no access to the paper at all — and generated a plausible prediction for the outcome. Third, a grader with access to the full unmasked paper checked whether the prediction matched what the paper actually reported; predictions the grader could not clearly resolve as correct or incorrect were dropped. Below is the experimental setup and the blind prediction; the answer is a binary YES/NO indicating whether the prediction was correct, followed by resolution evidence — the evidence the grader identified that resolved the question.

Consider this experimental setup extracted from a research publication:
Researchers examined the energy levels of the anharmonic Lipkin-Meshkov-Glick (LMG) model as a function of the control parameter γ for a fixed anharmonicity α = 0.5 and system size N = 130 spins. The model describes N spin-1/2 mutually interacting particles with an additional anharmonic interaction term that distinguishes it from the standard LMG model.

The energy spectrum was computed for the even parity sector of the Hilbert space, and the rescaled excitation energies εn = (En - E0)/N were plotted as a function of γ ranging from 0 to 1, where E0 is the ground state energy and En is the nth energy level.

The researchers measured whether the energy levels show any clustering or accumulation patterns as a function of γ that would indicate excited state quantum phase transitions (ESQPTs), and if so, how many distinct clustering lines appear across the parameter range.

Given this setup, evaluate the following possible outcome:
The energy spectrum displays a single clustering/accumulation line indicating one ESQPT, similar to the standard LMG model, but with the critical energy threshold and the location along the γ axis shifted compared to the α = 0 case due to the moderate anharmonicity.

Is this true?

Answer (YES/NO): NO